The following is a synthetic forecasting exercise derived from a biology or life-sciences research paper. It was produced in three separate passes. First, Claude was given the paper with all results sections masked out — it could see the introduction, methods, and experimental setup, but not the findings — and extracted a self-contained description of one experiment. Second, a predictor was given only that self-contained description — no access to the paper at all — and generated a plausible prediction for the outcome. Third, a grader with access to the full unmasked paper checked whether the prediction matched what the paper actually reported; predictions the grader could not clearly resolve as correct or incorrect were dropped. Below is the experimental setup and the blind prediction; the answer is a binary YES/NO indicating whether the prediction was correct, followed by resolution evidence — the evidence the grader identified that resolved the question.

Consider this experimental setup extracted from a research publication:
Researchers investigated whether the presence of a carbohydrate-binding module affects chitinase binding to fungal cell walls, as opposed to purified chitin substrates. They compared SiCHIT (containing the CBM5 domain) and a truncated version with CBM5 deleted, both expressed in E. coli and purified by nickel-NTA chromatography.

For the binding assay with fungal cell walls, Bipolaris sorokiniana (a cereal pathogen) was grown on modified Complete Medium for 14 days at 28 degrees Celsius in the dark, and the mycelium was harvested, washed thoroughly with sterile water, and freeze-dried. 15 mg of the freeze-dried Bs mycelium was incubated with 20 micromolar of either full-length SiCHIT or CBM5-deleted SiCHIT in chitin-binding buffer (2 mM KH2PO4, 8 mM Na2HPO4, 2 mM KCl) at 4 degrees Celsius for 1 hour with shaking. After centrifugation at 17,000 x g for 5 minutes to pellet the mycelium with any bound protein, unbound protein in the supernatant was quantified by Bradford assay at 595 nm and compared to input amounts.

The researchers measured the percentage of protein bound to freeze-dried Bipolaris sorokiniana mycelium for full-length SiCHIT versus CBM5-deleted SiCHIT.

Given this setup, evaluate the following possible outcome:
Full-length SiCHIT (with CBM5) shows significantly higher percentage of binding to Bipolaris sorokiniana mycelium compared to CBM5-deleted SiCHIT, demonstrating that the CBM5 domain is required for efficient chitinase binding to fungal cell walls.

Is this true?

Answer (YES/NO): YES